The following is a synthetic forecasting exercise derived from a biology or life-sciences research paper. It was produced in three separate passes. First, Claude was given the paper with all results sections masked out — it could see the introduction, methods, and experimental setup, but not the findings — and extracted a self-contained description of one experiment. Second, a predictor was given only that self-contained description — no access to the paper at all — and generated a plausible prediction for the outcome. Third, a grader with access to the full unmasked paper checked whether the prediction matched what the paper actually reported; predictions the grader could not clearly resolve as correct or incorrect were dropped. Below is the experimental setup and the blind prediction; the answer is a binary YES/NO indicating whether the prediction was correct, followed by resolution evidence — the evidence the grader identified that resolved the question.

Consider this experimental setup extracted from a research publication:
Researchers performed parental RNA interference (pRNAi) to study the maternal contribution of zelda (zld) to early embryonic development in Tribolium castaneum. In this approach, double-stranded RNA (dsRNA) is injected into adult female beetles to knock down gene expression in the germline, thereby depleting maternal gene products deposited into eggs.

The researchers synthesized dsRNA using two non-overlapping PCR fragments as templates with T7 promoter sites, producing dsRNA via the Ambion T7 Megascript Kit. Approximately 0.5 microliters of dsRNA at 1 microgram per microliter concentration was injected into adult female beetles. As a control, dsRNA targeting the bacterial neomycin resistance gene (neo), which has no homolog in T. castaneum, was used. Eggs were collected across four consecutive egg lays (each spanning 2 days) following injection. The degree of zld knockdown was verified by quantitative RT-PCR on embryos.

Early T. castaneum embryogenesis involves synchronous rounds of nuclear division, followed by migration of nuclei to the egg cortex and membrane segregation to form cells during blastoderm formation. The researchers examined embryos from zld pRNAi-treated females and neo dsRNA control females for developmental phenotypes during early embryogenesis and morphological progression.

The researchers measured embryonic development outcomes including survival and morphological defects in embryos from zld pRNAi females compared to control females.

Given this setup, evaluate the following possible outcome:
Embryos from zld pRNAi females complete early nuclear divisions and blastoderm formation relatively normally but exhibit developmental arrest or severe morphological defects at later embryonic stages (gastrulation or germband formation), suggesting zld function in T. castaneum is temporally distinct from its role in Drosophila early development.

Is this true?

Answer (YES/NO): NO